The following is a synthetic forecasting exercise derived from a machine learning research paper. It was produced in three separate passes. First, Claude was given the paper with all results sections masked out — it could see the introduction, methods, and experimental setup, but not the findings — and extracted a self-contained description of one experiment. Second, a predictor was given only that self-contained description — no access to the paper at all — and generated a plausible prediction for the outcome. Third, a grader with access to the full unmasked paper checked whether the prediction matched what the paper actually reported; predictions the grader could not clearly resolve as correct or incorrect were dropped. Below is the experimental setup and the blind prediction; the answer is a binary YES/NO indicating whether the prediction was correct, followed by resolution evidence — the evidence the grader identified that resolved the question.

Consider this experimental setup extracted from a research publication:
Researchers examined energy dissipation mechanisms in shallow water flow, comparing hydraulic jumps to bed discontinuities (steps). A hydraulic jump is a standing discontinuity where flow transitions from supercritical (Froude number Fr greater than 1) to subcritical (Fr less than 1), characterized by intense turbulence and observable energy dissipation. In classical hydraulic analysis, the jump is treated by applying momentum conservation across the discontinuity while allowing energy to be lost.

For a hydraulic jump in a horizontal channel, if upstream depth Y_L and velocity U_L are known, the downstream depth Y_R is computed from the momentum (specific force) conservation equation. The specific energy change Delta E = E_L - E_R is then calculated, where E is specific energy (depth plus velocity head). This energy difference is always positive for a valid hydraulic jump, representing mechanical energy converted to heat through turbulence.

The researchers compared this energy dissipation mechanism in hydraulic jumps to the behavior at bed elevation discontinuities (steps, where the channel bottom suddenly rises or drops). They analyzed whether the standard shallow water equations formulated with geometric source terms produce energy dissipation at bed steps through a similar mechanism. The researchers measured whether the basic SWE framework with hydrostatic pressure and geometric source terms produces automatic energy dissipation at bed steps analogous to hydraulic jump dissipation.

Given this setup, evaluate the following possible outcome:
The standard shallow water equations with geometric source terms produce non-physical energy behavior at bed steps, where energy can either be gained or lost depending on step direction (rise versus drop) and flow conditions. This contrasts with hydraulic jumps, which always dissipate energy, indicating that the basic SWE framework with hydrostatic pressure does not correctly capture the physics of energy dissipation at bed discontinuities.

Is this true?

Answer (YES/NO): NO